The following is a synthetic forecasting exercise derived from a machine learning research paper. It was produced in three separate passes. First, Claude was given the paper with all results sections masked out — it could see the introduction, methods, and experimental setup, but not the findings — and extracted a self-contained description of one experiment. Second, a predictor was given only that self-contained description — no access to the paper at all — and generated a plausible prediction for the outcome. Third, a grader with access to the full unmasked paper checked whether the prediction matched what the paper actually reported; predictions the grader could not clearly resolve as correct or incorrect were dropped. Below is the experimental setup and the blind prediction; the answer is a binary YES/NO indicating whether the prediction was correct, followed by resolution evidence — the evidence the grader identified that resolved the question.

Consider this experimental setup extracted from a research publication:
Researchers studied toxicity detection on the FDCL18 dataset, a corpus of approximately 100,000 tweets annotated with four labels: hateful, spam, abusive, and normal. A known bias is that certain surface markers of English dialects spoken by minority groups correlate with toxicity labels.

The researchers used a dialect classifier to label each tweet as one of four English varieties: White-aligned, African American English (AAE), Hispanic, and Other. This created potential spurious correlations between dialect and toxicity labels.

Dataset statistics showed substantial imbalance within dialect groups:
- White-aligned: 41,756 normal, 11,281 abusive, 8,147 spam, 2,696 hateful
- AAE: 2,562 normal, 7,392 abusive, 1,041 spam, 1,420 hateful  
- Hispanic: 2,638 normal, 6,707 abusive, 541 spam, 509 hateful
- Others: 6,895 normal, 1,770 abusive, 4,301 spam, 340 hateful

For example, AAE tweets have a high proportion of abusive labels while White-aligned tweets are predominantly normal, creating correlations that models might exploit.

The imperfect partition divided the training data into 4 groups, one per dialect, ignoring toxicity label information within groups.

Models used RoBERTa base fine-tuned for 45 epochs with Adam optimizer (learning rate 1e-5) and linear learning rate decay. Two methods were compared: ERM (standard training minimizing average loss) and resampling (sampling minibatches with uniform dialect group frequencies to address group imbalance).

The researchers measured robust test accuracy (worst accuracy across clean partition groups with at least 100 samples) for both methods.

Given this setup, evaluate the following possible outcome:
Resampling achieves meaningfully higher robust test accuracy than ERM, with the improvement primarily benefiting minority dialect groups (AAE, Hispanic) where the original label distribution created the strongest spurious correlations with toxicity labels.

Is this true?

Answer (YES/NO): NO